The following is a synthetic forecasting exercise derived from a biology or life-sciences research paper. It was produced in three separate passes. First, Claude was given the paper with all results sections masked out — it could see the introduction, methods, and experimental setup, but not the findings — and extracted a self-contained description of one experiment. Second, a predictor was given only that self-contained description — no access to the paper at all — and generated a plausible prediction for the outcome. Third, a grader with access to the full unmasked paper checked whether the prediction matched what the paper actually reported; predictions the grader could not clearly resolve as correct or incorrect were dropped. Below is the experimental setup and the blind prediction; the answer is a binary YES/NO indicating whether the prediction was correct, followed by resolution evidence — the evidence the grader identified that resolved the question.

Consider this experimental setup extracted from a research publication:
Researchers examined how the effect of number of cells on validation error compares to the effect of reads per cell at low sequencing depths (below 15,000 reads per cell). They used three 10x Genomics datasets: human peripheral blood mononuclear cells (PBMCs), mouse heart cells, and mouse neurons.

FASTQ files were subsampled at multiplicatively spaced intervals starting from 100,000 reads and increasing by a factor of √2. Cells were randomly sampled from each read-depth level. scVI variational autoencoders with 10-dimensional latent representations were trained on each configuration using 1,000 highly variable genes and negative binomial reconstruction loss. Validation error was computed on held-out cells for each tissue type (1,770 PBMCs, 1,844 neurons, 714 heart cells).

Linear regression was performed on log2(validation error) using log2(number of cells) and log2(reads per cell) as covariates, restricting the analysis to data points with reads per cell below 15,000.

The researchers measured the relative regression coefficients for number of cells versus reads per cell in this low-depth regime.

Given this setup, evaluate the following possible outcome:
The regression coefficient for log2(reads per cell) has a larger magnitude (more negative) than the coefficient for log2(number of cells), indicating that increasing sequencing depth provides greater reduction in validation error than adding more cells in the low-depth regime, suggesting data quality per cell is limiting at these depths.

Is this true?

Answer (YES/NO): YES